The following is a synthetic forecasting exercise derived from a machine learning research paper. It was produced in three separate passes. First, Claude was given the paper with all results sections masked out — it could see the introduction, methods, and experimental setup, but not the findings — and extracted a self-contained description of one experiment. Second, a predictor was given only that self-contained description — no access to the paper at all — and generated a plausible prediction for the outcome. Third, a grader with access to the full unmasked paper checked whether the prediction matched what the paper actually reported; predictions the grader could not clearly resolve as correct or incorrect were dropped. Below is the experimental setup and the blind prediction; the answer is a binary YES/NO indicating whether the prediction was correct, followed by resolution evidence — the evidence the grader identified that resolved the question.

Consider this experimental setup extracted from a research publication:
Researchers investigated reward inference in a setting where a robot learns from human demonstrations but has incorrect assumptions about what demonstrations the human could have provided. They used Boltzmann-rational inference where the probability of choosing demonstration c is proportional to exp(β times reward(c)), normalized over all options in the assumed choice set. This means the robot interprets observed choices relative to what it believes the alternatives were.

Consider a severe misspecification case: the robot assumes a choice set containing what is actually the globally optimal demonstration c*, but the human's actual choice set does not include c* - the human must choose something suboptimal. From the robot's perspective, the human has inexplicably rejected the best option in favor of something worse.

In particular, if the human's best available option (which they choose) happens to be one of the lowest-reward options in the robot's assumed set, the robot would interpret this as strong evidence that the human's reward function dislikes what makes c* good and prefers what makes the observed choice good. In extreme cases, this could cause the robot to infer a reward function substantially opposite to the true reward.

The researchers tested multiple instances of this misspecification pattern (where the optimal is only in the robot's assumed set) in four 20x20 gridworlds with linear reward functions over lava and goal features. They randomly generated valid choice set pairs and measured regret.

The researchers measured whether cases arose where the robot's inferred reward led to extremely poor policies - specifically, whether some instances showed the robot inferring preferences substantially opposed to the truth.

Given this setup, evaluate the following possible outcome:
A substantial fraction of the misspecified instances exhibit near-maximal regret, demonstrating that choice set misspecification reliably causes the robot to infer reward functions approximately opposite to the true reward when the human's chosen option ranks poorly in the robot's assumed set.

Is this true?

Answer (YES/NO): NO